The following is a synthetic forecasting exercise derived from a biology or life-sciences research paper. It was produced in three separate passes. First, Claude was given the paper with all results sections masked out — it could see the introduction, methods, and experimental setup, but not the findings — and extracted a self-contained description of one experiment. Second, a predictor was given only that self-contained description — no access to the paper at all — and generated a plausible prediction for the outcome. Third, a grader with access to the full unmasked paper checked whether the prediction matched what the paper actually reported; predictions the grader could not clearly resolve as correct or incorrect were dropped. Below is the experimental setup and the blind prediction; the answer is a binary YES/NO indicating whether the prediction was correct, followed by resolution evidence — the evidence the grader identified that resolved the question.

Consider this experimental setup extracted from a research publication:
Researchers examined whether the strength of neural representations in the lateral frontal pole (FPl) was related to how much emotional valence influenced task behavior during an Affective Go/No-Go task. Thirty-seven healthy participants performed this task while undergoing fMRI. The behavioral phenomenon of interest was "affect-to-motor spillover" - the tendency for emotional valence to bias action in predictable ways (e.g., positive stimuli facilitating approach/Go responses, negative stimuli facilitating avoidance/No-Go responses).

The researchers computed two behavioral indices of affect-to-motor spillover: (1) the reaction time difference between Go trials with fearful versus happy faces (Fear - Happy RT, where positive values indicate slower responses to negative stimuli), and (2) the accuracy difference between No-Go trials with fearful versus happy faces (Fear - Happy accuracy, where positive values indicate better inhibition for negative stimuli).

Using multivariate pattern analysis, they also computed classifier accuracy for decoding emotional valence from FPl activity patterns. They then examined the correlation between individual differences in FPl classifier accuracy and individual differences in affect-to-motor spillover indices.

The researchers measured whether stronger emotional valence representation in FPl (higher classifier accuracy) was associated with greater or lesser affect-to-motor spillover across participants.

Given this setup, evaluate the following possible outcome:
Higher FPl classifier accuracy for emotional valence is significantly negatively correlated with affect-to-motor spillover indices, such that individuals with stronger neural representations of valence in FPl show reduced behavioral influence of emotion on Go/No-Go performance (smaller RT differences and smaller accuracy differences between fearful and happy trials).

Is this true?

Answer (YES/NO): NO